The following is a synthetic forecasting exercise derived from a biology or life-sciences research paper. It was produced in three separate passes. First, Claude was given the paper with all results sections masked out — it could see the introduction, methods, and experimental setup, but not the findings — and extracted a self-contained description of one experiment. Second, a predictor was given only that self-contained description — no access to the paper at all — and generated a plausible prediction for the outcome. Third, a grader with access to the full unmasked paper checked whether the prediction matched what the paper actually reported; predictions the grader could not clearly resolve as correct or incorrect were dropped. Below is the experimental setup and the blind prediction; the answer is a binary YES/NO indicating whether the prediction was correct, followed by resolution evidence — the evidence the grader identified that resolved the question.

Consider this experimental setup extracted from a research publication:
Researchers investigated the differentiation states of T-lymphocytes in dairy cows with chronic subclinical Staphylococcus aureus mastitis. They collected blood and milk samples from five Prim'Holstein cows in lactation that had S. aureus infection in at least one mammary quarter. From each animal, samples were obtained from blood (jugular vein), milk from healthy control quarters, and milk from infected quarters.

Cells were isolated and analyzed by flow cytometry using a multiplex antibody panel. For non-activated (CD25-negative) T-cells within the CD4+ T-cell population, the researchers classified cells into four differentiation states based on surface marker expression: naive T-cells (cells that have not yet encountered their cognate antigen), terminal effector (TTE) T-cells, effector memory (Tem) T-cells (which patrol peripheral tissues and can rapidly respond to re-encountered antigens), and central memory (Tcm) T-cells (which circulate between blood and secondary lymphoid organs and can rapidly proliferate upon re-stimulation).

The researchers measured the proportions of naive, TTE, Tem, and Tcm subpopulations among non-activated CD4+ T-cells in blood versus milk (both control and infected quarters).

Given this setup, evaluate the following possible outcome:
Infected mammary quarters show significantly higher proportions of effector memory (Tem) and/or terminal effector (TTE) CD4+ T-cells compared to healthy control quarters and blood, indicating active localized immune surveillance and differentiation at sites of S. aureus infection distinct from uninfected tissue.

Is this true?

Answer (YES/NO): NO